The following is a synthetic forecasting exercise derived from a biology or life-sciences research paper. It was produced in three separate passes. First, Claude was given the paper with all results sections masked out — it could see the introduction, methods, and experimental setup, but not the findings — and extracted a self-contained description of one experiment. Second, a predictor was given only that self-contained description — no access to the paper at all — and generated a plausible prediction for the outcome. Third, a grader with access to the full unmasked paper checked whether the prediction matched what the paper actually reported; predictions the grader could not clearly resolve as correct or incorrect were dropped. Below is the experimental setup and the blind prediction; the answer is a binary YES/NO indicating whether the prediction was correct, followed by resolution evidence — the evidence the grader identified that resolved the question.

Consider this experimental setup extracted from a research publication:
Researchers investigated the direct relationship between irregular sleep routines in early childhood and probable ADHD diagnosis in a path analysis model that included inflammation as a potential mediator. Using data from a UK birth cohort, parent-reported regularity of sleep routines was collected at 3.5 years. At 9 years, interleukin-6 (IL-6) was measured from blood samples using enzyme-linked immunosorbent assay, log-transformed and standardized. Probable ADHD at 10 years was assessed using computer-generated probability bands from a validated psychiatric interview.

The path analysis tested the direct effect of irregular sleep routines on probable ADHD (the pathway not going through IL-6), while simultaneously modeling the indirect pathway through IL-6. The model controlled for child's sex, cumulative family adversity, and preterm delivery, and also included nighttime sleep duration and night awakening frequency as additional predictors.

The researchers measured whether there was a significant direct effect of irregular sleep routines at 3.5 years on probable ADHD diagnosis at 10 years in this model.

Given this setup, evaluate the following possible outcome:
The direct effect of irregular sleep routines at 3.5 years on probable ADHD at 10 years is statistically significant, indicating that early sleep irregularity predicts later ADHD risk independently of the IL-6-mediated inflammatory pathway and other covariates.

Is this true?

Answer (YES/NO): NO